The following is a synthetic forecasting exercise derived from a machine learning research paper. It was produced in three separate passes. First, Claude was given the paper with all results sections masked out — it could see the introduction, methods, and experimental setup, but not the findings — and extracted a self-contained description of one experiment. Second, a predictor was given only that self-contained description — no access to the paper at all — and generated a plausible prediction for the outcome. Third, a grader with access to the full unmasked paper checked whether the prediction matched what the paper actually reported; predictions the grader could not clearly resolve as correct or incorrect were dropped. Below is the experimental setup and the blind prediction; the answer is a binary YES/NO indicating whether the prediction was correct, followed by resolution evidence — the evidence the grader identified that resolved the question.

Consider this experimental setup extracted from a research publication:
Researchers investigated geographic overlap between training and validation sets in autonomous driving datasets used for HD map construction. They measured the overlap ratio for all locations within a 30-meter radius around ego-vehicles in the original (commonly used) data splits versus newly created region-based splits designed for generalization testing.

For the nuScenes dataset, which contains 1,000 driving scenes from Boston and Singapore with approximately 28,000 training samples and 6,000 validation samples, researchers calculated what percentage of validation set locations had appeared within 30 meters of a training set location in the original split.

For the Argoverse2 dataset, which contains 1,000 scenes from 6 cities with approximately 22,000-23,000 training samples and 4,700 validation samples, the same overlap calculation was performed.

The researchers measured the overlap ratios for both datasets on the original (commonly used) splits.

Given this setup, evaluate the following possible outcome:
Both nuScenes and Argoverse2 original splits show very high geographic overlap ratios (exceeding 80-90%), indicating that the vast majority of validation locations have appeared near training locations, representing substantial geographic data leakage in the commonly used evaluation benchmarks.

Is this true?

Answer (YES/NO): NO